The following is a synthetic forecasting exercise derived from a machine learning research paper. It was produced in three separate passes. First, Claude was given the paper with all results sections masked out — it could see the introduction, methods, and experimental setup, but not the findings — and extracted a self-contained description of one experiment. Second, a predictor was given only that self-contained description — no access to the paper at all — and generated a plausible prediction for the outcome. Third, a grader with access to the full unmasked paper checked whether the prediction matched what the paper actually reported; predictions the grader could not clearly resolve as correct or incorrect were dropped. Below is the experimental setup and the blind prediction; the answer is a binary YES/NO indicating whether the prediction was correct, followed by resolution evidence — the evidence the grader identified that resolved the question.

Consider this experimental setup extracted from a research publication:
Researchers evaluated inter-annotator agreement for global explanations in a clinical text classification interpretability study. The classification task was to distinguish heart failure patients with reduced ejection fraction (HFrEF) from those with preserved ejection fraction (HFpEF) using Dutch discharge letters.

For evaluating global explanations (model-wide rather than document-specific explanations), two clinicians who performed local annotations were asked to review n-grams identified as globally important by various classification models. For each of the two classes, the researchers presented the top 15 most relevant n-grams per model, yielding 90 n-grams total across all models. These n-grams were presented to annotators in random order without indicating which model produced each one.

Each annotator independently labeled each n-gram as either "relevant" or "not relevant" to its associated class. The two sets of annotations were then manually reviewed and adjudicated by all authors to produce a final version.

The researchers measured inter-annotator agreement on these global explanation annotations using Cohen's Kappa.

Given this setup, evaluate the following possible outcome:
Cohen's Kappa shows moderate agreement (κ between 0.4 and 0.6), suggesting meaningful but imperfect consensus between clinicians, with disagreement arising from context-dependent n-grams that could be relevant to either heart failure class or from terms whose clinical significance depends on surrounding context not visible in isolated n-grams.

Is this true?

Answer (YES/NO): NO